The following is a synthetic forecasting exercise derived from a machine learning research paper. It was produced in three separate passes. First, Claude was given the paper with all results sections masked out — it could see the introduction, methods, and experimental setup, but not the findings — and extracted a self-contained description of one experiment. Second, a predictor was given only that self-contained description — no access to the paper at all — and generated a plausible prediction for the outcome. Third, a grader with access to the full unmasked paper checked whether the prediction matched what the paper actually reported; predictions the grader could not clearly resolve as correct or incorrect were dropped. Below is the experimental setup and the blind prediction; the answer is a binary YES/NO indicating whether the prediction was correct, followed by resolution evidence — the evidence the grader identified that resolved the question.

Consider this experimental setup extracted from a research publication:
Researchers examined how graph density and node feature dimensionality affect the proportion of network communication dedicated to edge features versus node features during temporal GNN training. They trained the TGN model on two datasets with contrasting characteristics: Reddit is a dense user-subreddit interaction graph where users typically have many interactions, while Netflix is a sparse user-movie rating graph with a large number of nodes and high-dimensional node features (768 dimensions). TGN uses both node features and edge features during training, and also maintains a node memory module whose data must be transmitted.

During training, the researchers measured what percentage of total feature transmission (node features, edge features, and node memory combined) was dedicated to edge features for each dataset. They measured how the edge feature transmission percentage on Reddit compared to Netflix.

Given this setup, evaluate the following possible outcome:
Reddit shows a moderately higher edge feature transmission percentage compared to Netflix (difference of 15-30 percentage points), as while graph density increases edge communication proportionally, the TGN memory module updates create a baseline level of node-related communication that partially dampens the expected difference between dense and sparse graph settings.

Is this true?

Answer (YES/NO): NO